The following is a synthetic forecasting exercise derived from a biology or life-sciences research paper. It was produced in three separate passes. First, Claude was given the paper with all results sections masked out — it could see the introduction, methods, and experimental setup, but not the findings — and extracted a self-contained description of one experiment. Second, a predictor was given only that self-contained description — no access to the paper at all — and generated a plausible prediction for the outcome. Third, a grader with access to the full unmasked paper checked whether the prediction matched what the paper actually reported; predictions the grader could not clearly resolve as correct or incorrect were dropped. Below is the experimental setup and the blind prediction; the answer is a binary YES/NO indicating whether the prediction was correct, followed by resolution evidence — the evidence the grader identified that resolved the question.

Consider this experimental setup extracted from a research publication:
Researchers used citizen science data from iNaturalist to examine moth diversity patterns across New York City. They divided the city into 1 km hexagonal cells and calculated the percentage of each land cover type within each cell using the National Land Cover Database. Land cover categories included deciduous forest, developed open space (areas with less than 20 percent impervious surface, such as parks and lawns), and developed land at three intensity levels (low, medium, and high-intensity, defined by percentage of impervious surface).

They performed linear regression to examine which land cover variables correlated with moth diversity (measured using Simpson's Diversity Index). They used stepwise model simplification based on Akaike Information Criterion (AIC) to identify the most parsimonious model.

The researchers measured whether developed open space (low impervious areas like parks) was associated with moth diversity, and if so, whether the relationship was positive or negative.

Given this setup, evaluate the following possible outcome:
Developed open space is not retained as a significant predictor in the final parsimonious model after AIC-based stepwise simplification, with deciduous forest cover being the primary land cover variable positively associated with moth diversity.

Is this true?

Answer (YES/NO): NO